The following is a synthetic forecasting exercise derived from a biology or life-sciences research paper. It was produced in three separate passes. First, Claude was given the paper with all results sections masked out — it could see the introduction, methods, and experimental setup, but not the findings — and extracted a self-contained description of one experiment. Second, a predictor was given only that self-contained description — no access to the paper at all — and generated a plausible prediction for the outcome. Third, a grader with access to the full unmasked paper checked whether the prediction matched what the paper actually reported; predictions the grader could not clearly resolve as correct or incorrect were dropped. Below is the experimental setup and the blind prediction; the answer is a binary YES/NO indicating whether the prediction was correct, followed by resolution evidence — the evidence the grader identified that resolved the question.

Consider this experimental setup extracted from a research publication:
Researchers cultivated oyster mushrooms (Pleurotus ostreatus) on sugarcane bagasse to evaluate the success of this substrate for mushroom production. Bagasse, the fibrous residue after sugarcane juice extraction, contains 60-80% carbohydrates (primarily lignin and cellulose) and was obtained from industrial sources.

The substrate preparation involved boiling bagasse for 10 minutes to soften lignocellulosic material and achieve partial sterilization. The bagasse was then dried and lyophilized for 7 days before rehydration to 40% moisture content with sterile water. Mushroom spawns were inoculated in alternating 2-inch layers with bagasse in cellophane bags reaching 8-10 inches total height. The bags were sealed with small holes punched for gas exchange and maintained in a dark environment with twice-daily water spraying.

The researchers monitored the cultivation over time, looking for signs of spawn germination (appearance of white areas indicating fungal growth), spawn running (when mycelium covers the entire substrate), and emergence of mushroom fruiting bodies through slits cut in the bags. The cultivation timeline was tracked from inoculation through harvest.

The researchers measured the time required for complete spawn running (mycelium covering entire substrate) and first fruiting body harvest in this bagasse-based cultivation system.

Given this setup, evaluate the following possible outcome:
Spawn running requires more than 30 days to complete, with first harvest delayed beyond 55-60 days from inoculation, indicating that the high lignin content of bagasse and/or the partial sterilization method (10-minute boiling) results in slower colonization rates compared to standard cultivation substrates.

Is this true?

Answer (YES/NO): NO